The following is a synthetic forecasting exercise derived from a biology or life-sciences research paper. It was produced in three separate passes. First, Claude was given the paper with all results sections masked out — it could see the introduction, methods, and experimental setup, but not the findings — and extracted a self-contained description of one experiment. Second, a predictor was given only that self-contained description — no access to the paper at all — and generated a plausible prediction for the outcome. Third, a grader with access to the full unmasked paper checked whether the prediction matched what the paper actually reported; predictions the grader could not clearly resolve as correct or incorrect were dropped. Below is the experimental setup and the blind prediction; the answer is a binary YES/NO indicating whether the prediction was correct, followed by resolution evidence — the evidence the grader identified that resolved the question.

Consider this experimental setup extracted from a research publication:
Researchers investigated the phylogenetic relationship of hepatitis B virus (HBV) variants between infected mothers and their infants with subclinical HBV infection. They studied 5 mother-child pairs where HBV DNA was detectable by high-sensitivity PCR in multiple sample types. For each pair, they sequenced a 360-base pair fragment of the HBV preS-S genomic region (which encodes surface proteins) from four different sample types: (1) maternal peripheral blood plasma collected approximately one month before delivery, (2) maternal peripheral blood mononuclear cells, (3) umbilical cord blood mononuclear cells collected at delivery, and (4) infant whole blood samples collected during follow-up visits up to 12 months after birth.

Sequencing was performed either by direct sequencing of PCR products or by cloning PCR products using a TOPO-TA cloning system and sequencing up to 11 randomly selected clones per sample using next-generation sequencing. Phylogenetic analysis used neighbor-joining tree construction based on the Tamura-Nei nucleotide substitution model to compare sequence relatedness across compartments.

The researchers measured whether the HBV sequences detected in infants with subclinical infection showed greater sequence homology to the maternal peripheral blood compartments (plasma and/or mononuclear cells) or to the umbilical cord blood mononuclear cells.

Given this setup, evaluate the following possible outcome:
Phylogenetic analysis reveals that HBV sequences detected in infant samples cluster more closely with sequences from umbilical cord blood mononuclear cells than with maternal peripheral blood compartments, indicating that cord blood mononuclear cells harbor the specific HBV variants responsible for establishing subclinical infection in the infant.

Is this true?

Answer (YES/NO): YES